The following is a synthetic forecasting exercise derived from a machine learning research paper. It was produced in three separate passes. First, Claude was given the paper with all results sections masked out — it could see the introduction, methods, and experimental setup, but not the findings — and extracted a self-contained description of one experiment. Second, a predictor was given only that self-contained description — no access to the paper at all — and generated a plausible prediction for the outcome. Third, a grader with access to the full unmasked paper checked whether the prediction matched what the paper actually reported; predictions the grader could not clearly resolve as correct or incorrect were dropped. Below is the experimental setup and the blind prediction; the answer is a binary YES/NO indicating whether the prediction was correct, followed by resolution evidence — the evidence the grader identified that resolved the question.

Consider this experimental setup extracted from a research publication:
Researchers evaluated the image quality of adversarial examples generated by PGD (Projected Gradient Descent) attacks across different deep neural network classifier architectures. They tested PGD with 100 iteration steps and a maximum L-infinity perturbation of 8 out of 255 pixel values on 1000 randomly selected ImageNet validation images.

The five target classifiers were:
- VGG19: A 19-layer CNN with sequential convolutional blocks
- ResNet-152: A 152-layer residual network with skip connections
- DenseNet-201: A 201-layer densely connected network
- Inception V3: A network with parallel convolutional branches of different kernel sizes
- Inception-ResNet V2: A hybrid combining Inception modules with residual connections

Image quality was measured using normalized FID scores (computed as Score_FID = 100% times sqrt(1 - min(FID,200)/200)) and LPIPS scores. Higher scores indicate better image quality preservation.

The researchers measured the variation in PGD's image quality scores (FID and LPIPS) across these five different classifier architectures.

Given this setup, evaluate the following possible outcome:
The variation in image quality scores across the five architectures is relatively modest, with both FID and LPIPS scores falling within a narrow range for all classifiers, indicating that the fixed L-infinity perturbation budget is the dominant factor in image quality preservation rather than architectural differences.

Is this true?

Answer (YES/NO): YES